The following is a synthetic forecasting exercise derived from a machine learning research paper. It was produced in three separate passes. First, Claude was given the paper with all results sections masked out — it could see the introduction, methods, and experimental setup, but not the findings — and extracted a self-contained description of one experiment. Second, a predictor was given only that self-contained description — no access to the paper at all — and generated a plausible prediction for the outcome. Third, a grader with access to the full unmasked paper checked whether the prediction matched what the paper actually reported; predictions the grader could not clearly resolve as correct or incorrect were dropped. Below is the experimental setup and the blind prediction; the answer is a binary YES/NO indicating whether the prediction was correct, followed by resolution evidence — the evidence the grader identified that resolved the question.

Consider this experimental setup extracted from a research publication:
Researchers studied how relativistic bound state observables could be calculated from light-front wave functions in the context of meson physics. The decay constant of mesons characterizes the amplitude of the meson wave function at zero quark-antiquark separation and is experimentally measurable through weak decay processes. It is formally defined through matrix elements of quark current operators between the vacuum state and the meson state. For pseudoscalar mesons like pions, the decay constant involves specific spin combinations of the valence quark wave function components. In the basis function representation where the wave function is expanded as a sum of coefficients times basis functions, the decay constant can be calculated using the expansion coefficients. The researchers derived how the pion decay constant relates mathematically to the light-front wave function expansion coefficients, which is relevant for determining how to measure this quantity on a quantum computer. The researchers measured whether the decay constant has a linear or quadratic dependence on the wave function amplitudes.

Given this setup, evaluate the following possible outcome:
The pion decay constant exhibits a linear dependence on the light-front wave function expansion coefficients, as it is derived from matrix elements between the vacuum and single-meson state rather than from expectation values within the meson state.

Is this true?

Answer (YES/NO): YES